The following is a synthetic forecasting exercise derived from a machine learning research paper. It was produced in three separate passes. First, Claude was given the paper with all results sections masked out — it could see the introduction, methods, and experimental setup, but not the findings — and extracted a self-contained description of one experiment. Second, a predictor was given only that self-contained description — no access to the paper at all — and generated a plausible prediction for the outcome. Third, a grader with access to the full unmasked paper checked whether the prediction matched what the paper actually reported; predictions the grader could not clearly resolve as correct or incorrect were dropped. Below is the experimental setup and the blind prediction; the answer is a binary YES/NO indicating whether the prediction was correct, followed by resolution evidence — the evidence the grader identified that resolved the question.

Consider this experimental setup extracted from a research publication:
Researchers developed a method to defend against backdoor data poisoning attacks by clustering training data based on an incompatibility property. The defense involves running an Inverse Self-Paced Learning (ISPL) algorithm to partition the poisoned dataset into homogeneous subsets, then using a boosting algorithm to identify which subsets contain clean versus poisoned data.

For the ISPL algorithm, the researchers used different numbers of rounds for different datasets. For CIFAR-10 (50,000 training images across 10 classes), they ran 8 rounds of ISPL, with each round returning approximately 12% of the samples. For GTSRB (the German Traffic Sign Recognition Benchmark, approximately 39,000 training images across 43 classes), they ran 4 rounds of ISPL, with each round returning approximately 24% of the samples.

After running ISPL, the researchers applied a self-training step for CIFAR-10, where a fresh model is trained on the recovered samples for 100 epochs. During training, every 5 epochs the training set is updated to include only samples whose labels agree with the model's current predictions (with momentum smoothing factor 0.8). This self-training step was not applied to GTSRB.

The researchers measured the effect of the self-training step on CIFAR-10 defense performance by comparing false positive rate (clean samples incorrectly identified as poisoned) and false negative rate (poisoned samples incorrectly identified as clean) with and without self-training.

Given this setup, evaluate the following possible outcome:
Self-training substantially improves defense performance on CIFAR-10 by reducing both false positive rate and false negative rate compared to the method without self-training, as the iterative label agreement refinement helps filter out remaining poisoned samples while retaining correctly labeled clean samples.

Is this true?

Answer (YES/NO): NO